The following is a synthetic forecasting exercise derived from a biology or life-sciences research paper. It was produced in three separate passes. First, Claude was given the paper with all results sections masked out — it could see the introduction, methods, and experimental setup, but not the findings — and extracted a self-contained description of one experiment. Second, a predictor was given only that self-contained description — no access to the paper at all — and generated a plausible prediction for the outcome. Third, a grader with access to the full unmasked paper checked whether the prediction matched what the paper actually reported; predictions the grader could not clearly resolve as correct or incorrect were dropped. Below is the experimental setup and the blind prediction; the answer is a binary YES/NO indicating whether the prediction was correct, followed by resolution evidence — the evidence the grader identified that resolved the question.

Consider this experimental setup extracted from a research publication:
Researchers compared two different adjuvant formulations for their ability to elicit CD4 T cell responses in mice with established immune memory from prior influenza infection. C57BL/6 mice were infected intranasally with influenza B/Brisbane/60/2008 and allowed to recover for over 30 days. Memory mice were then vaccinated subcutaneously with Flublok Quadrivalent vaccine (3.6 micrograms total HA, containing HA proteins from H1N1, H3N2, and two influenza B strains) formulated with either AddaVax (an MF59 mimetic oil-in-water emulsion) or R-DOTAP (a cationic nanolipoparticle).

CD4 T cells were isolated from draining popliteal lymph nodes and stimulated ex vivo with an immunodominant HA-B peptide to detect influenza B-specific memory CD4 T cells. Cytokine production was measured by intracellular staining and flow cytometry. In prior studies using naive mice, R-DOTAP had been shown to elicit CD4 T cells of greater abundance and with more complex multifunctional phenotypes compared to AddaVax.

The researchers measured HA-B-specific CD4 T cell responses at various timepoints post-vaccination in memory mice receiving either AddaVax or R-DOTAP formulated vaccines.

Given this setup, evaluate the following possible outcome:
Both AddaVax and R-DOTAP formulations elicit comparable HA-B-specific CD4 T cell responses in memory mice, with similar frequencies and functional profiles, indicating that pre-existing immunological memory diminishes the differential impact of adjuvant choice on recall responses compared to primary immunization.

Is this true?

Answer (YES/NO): NO